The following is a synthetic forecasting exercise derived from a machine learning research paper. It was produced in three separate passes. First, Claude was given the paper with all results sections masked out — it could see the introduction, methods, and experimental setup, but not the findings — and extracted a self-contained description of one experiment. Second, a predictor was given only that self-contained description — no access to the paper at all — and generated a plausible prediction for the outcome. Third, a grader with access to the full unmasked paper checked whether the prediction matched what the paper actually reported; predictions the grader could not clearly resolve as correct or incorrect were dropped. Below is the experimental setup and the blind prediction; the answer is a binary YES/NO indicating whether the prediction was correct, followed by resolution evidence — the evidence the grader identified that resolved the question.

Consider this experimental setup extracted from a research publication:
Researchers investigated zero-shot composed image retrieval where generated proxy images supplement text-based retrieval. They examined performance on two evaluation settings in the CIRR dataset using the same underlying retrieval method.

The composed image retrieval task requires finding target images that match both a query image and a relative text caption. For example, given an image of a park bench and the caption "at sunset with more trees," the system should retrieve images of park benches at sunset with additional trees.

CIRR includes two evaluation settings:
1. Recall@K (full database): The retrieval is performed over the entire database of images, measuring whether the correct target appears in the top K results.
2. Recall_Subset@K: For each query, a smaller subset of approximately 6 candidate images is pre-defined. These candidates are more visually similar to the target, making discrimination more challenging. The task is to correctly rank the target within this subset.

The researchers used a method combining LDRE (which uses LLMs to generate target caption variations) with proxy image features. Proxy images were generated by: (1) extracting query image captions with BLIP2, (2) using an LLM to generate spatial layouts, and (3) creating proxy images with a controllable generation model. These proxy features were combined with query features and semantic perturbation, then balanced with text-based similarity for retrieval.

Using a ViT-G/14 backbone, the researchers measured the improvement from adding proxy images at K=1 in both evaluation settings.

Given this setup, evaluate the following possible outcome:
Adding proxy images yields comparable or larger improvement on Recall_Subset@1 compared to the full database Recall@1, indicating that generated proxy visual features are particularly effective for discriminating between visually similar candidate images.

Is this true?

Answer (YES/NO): NO